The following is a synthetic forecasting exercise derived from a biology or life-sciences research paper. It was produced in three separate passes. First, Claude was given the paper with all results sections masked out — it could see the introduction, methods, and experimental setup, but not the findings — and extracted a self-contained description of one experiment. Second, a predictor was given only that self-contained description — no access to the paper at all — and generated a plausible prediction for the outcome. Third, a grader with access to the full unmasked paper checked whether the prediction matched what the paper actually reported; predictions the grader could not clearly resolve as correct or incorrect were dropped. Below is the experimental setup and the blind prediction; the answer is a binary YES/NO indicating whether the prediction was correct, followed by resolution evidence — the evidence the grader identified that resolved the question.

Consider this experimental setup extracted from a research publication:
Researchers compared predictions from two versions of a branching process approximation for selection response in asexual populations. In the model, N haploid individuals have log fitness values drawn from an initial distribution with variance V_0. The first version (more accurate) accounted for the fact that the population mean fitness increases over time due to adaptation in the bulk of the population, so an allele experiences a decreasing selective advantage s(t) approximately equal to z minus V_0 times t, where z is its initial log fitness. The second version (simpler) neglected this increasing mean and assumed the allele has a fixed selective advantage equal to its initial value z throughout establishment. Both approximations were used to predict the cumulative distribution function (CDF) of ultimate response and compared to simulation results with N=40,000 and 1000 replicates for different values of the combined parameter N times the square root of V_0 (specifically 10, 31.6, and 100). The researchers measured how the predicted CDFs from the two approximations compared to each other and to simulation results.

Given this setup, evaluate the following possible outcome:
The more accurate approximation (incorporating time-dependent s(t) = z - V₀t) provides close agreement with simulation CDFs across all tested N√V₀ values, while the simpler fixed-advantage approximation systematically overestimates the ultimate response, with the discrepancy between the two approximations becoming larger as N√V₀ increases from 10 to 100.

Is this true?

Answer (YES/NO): NO